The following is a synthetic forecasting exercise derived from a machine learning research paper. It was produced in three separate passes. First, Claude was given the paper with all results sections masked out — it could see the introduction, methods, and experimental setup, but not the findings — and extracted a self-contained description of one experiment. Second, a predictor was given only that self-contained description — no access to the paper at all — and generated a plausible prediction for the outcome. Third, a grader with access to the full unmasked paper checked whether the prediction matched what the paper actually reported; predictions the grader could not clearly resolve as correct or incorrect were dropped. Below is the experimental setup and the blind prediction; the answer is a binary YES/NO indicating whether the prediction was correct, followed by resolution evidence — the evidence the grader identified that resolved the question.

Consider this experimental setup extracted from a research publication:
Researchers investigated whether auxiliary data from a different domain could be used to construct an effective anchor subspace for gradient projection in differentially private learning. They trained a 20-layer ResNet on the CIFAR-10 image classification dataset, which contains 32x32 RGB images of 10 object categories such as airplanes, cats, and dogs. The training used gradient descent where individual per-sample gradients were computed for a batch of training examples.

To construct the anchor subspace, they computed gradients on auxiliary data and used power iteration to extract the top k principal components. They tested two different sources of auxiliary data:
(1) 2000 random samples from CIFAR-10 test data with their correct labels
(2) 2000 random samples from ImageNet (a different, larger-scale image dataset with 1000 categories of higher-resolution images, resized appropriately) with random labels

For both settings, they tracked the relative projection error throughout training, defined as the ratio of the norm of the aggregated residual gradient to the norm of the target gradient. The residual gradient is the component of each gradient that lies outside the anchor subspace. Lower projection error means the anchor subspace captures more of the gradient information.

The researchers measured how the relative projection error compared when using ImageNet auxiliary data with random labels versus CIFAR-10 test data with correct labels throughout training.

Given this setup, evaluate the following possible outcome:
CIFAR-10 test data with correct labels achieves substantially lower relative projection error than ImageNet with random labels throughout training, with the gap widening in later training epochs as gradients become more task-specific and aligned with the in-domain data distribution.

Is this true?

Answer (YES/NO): NO